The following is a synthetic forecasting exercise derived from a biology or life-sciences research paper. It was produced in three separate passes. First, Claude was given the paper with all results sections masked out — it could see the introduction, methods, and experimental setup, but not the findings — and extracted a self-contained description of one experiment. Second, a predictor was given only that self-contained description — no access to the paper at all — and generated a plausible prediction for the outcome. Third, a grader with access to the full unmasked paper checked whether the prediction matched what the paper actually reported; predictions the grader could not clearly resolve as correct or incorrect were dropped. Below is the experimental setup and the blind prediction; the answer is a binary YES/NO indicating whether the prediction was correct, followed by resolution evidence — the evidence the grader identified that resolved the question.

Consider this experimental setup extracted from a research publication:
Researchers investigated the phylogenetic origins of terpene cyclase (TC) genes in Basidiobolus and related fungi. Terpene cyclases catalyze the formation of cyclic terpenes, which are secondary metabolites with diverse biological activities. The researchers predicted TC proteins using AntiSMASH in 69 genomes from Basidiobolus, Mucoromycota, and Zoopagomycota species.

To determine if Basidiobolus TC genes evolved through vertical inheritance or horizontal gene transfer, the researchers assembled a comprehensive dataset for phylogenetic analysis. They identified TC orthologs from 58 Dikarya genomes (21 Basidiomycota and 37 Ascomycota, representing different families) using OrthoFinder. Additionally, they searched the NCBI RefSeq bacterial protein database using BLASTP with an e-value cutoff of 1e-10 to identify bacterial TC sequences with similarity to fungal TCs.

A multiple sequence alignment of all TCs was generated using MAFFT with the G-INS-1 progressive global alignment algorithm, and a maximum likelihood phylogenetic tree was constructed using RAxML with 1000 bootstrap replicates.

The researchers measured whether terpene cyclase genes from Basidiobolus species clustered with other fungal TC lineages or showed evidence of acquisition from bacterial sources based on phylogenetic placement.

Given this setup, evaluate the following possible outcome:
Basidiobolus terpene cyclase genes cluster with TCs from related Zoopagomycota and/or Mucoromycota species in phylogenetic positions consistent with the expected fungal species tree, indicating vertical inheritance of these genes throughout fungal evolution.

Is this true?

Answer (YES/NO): NO